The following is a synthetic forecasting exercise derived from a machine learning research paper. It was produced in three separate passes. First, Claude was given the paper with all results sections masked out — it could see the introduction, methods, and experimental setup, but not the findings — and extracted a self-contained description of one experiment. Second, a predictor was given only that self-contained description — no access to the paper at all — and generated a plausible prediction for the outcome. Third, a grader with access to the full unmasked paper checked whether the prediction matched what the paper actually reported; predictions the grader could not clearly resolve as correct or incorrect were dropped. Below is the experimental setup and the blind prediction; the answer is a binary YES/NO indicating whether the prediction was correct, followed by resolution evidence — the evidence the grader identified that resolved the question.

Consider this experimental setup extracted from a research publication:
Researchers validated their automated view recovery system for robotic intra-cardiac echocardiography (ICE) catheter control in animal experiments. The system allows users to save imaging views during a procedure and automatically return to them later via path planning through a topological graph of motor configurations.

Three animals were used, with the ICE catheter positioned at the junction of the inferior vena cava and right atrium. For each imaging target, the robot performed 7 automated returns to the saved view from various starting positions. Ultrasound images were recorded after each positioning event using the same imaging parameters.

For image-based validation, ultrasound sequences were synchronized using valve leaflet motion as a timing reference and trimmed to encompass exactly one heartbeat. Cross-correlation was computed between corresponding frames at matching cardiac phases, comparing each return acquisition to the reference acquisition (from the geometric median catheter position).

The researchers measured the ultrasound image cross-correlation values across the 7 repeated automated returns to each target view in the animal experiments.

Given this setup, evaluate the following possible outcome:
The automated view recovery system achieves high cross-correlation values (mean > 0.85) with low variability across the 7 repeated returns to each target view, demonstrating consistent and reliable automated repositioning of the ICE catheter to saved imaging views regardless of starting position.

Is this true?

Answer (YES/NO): NO